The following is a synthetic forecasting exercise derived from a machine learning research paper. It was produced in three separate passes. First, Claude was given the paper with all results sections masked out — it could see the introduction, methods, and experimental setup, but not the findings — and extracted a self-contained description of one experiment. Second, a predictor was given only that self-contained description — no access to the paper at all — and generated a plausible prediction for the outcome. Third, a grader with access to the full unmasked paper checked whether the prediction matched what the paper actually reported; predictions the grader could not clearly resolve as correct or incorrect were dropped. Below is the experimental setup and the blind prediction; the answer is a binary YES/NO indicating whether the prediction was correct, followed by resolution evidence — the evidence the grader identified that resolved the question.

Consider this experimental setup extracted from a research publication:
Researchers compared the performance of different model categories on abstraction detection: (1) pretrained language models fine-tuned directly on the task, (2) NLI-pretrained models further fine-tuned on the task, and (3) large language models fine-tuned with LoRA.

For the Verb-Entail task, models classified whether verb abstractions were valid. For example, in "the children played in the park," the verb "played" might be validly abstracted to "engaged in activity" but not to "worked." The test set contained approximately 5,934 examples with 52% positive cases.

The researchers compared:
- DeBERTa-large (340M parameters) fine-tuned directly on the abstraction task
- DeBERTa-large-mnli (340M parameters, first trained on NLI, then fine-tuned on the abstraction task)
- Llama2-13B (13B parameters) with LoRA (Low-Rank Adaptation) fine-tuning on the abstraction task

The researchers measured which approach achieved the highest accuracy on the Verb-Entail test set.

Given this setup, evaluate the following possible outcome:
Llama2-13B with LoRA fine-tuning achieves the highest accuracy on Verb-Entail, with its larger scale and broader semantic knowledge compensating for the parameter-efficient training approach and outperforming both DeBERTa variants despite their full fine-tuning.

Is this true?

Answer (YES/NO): NO